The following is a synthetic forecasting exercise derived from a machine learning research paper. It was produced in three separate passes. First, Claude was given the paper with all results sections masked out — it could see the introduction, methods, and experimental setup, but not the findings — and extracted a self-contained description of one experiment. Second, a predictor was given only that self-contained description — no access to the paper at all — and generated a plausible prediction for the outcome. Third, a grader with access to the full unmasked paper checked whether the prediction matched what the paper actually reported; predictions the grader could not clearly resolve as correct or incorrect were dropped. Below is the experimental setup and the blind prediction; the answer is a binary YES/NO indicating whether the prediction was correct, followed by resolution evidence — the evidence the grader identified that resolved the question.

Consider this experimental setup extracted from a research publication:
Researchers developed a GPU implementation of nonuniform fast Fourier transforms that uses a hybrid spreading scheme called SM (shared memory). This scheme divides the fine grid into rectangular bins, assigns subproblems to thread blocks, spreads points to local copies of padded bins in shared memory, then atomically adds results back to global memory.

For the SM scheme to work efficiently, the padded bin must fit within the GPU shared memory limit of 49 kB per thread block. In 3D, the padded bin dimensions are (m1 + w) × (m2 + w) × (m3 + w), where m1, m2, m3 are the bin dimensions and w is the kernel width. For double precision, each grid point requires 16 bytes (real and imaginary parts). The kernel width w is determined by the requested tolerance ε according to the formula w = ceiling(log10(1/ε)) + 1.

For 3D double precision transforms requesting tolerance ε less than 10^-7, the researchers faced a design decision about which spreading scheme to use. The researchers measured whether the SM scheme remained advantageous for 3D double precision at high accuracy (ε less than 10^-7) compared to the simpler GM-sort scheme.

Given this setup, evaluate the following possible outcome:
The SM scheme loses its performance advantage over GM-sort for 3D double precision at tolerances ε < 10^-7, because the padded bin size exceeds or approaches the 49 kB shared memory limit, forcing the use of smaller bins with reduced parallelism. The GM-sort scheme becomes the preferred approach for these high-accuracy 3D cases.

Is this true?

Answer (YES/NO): YES